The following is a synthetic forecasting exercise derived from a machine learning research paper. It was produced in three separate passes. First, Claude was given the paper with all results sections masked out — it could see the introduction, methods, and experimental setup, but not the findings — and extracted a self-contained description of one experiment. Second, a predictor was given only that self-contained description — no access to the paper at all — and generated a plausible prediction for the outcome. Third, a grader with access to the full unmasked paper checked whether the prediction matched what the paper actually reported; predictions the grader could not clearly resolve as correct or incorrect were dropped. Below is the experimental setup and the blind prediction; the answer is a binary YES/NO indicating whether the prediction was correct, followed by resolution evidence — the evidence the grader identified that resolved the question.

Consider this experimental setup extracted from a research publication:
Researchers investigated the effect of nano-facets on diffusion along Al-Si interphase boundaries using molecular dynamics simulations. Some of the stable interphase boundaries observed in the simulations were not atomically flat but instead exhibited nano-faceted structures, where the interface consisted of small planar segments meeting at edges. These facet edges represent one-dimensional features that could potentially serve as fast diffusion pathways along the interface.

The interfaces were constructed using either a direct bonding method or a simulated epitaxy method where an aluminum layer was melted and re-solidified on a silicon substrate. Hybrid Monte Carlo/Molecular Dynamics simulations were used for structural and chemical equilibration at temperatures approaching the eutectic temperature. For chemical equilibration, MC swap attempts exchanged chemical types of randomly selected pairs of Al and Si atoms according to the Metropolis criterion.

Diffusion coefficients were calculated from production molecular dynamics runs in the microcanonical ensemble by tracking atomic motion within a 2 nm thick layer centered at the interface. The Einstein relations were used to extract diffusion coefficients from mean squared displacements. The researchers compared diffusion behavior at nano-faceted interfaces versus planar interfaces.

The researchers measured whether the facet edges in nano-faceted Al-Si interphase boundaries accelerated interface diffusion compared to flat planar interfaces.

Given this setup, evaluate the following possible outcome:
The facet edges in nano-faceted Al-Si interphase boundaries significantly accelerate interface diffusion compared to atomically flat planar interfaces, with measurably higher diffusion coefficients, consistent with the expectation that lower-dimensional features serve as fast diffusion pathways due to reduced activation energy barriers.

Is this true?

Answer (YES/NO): NO